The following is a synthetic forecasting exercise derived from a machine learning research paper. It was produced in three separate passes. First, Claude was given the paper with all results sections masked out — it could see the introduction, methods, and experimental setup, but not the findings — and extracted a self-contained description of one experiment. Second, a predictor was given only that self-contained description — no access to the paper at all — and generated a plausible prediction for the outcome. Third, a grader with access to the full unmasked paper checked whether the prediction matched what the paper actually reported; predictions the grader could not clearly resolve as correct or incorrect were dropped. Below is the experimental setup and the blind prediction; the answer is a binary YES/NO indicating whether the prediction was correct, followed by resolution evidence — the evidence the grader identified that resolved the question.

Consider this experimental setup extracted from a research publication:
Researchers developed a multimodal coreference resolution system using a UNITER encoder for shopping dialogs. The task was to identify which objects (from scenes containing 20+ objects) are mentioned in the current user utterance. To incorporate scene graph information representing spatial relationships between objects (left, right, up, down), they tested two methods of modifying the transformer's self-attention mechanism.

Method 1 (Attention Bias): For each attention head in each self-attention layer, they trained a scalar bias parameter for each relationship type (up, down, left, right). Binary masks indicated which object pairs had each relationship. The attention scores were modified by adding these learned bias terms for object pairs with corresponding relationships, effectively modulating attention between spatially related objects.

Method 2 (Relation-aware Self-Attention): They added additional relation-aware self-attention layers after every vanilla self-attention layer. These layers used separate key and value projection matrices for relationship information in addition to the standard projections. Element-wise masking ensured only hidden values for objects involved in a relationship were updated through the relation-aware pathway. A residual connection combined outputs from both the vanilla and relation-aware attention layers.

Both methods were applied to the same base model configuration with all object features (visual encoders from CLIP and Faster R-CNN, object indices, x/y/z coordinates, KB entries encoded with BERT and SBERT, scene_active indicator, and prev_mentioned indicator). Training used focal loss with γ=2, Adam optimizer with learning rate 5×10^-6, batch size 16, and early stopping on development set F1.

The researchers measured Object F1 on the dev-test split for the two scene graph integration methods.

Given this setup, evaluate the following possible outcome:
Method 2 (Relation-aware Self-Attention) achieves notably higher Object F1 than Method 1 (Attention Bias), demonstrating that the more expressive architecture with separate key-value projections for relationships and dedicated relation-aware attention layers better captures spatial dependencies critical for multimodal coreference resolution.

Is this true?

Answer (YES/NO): NO